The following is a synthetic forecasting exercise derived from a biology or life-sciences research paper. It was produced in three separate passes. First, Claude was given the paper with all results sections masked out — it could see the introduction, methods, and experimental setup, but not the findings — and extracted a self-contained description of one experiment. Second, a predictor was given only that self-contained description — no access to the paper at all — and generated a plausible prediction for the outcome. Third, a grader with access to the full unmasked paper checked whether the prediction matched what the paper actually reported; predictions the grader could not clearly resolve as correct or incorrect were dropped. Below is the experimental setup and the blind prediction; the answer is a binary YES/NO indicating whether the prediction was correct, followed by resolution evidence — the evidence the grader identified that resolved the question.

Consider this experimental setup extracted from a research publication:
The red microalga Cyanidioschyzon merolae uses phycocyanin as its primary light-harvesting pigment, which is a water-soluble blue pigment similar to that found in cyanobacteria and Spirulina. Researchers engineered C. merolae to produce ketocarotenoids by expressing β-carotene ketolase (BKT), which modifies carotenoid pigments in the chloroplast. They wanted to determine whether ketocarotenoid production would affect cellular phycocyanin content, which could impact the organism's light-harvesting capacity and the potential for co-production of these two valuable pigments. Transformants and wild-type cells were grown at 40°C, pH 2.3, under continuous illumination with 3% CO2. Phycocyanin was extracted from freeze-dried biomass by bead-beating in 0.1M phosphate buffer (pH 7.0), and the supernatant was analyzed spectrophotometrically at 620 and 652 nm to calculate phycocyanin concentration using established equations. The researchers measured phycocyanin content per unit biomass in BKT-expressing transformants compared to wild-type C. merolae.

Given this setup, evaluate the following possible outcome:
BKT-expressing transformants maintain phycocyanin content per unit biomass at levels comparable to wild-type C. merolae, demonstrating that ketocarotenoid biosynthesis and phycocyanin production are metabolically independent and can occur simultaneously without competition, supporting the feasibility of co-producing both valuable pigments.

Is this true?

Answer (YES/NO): YES